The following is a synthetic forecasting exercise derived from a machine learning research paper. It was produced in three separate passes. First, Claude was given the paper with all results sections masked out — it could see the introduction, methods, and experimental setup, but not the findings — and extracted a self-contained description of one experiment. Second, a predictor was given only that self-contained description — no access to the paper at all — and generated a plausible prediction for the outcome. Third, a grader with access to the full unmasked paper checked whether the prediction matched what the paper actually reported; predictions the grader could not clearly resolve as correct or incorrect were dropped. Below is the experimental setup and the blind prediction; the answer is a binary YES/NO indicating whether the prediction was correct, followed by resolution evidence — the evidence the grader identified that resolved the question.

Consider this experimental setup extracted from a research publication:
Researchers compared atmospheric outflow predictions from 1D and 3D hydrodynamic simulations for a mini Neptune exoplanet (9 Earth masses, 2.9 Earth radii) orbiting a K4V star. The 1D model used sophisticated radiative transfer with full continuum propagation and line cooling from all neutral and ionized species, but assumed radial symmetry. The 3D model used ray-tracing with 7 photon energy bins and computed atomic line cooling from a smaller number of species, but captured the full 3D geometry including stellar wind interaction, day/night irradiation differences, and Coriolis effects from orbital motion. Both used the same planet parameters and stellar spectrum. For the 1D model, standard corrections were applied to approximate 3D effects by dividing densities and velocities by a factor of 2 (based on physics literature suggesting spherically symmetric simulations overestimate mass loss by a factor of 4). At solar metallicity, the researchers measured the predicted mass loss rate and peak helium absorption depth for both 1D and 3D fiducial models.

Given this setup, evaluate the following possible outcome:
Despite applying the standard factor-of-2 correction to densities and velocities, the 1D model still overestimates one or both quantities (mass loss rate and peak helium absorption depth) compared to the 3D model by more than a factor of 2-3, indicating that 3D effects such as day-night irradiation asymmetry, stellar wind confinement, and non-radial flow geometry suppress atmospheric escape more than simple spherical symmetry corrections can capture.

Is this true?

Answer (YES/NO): NO